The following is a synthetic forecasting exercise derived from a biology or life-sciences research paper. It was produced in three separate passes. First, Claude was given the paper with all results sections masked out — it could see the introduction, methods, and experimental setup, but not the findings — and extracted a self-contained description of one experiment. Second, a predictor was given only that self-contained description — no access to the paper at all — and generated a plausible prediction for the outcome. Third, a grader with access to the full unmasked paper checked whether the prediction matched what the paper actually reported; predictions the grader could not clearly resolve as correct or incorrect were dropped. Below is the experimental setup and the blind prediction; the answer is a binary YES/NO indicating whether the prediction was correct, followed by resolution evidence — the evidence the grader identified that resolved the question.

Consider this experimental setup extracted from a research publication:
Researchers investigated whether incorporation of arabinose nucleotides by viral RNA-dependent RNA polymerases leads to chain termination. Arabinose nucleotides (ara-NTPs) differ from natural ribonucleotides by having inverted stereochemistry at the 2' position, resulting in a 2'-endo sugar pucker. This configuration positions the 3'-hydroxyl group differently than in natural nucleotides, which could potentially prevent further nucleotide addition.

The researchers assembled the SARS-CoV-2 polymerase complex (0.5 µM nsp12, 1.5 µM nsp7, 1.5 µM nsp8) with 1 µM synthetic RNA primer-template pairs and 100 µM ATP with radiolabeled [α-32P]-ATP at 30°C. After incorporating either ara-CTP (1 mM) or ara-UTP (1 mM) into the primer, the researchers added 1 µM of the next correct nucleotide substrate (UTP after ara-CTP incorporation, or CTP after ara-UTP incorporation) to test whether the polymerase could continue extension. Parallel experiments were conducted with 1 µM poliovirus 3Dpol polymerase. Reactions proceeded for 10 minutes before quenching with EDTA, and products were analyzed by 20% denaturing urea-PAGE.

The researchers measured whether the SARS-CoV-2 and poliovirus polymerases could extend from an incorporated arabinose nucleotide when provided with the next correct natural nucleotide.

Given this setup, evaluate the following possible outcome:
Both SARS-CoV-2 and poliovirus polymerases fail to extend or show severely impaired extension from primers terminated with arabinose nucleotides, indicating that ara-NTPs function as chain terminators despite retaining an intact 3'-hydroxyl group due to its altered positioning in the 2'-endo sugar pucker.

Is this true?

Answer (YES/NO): NO